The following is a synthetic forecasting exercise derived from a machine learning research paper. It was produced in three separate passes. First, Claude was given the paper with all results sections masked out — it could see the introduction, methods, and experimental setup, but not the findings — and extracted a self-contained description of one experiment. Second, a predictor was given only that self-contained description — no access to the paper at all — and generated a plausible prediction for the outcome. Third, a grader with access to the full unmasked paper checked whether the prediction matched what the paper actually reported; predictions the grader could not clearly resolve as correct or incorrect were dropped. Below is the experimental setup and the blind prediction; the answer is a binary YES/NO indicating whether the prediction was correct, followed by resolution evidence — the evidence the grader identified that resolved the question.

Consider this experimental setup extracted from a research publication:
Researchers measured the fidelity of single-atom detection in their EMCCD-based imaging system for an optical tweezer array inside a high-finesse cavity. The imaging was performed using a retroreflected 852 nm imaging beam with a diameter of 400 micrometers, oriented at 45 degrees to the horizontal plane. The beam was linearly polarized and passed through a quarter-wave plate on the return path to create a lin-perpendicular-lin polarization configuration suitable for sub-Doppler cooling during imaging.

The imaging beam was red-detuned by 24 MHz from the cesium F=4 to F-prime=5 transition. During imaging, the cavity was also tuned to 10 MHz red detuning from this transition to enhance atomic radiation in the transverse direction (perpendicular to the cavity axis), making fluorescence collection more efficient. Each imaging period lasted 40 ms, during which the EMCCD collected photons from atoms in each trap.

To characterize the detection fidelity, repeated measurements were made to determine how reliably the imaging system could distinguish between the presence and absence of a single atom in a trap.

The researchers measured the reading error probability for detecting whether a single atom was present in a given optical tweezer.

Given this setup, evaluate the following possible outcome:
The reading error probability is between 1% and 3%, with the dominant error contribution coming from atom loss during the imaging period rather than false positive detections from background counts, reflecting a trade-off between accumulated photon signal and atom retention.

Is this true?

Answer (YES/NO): NO